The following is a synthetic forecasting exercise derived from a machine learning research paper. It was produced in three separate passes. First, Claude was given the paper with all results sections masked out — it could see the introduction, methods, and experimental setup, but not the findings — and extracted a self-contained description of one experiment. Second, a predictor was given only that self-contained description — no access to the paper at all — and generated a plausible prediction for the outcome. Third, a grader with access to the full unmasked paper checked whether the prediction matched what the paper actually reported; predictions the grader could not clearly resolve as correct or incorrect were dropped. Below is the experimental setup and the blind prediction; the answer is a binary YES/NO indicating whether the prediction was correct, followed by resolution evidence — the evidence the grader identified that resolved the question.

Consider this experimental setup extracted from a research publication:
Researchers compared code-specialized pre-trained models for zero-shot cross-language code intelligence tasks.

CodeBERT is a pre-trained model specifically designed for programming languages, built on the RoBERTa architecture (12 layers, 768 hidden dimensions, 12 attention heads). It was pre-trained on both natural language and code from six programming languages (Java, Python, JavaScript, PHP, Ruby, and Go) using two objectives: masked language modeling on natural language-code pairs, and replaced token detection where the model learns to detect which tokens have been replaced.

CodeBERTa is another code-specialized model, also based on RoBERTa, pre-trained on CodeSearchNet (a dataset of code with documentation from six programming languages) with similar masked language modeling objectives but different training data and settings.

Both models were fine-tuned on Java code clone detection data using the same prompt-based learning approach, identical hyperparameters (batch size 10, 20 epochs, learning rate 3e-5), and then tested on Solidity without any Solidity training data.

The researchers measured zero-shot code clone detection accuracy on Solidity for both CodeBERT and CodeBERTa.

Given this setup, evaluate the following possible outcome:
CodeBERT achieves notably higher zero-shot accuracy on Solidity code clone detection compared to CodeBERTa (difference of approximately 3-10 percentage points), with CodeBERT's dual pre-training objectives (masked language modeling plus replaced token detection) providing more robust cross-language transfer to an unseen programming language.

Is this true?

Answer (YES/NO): YES